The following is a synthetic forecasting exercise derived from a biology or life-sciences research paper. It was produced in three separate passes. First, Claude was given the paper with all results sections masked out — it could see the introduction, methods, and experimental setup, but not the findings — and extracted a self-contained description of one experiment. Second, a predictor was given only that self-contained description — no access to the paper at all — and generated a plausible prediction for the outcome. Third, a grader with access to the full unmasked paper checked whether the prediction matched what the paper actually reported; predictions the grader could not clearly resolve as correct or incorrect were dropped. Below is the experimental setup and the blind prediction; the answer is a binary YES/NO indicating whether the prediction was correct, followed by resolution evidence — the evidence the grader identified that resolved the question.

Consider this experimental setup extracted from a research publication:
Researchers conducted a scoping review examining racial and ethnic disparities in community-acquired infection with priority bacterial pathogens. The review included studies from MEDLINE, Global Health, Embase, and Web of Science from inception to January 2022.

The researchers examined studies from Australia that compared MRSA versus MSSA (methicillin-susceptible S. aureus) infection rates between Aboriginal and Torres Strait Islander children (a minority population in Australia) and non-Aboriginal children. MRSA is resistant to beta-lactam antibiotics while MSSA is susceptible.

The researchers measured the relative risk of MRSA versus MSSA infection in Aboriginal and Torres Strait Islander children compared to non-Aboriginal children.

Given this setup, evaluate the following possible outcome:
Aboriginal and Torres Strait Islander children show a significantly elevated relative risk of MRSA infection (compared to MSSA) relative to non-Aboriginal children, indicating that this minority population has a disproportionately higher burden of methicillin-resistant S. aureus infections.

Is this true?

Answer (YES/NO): YES